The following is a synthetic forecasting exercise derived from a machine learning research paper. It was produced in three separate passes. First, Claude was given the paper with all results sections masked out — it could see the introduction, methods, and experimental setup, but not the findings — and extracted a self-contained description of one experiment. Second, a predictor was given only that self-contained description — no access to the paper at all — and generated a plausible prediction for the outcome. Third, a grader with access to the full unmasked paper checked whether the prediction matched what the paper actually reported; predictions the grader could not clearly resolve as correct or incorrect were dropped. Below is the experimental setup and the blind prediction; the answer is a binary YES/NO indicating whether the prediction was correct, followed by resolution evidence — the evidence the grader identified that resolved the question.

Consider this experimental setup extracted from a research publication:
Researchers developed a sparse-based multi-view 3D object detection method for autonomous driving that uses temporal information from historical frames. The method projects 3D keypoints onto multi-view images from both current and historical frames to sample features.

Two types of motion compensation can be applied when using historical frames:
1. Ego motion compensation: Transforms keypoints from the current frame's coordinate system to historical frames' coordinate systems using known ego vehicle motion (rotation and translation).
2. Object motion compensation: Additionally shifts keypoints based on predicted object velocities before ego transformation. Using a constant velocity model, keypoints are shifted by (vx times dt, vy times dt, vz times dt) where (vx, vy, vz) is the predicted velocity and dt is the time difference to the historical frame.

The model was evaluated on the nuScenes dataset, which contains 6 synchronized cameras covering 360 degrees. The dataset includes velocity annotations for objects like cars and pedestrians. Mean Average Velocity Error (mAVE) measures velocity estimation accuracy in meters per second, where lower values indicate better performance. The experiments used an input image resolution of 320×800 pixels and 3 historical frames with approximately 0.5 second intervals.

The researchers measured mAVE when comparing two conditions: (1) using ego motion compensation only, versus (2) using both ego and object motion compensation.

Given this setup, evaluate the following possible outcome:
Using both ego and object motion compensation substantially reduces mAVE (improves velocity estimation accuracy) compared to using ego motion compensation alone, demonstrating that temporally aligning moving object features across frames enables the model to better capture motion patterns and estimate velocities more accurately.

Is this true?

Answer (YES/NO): NO